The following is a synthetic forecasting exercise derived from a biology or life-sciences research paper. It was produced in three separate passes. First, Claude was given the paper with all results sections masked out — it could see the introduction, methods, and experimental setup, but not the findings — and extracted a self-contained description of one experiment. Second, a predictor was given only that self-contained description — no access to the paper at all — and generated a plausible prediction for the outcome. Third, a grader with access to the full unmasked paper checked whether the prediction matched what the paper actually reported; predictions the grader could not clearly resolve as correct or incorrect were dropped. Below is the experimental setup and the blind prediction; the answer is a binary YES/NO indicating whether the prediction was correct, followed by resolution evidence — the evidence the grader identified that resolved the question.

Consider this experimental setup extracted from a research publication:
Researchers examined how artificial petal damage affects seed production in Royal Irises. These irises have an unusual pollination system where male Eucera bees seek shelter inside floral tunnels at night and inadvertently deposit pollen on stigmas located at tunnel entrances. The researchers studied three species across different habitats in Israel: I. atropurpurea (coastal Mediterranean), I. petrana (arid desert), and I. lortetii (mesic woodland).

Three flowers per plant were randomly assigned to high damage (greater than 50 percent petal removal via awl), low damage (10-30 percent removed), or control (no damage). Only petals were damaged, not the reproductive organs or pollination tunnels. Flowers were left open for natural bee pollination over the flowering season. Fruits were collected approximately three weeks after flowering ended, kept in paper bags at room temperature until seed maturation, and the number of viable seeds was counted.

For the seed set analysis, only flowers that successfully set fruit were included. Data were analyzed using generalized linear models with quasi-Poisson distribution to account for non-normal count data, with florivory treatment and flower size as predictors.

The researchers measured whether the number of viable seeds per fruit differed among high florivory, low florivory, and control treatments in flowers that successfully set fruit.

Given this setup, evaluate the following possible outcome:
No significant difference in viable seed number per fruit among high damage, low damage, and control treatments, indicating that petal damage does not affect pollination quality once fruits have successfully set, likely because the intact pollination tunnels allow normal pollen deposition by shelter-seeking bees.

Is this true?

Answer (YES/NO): YES